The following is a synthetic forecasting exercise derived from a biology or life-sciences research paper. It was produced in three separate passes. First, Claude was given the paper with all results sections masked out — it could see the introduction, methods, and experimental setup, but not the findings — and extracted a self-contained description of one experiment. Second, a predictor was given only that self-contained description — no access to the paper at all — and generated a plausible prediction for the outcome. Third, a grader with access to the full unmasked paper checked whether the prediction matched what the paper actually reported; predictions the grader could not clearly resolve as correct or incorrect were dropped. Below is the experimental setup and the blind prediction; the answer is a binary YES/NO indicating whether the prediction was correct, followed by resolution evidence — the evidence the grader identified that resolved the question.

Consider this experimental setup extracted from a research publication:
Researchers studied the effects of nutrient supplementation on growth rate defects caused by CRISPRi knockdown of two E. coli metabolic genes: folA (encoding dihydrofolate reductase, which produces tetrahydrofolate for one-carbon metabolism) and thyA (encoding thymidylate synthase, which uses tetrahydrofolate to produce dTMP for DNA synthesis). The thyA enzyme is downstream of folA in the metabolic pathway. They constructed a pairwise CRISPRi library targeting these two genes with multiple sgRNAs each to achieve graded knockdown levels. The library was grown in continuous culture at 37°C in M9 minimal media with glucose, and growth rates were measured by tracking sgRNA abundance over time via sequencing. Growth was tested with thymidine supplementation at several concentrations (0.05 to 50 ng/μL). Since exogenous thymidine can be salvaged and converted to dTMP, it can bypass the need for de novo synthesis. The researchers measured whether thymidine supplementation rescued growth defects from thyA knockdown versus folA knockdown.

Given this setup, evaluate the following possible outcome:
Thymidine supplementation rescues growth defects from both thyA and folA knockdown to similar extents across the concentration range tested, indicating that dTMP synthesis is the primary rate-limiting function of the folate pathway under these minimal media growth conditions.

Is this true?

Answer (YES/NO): NO